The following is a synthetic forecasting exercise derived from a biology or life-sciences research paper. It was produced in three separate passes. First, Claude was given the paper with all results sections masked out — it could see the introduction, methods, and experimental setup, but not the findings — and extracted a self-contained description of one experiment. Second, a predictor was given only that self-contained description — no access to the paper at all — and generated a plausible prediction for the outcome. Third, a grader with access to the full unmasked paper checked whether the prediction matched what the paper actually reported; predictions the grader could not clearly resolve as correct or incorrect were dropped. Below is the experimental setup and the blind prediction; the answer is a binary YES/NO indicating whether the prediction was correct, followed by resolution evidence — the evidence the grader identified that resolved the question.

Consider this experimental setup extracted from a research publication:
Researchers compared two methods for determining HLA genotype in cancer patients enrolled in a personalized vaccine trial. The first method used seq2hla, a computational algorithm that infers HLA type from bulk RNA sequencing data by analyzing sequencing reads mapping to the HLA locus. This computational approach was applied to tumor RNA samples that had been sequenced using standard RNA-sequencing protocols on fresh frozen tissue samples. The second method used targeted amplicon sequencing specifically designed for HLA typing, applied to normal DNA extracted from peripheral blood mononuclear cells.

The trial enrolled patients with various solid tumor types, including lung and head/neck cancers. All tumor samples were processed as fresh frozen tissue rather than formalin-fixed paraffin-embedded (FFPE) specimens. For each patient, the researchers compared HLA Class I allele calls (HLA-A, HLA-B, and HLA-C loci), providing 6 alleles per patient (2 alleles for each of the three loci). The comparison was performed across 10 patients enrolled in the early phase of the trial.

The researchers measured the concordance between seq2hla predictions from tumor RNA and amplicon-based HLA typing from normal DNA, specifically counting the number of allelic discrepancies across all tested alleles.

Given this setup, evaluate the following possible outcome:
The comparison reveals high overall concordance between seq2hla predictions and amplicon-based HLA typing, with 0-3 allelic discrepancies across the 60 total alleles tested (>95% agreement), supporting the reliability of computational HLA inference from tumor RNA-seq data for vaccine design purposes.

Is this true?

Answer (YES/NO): YES